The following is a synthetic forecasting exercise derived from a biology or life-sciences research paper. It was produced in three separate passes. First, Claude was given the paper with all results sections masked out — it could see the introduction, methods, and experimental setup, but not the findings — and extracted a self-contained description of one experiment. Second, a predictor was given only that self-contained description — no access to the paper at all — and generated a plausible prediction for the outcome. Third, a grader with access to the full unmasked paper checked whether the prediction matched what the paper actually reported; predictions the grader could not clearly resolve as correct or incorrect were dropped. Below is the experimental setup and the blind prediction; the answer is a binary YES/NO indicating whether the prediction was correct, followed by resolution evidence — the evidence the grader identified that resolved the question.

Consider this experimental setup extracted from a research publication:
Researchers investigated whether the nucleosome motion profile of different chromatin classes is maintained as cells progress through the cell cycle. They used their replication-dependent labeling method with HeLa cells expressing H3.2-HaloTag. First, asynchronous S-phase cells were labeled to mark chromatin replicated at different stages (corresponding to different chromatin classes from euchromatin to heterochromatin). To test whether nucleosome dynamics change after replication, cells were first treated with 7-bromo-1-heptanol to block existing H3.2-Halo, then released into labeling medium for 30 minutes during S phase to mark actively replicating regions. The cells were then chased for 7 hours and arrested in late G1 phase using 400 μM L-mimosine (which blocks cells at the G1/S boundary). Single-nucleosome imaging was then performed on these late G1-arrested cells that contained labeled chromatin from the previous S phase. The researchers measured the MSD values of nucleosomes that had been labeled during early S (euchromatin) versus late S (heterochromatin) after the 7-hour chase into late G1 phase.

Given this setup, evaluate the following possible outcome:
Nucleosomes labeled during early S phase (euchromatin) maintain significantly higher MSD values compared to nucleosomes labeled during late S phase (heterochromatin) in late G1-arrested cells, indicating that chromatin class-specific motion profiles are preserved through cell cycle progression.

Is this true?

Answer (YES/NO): YES